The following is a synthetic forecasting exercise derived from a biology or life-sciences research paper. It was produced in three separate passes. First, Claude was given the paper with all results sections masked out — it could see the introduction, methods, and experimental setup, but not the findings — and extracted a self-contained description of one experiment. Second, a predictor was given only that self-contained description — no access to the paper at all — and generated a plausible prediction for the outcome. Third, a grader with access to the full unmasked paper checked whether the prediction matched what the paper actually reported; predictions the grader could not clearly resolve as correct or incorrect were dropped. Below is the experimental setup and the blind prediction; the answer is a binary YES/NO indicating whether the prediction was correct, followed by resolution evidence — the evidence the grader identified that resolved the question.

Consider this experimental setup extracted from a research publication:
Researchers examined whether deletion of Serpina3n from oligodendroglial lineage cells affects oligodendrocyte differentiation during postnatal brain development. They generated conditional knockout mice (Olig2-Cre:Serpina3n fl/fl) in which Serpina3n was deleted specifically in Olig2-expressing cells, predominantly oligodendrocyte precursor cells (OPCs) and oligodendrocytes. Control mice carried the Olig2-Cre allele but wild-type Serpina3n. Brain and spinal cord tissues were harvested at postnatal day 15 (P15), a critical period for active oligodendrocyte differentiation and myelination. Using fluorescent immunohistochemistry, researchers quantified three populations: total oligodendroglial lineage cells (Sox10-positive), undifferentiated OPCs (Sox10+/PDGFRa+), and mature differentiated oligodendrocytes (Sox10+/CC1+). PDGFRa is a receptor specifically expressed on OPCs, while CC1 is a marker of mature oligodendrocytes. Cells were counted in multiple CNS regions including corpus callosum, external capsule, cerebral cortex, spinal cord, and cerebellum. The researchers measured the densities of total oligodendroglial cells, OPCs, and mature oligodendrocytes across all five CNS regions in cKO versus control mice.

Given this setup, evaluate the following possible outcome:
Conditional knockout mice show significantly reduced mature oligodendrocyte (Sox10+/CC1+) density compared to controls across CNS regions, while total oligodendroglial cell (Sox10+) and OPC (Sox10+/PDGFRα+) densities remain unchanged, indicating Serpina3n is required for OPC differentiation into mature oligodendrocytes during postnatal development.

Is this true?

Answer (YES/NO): NO